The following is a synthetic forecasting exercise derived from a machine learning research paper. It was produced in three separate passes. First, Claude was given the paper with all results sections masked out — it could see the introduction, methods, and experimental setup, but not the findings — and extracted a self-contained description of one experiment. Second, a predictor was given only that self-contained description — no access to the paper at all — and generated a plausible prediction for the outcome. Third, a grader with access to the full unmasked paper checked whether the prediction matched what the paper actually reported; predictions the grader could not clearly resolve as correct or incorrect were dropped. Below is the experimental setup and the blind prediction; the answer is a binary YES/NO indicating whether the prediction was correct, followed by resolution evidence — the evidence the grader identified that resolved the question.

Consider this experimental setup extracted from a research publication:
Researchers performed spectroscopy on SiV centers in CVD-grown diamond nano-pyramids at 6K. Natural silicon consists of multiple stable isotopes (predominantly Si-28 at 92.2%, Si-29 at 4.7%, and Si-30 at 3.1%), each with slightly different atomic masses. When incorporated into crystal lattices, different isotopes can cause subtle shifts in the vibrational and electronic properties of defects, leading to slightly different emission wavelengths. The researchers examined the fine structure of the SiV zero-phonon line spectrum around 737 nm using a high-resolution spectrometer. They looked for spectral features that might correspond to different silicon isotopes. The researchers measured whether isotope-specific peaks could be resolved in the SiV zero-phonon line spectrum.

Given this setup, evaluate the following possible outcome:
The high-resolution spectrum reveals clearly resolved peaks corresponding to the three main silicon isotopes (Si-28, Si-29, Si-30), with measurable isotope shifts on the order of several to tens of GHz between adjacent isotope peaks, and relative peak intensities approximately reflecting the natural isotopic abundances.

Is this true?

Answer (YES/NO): YES